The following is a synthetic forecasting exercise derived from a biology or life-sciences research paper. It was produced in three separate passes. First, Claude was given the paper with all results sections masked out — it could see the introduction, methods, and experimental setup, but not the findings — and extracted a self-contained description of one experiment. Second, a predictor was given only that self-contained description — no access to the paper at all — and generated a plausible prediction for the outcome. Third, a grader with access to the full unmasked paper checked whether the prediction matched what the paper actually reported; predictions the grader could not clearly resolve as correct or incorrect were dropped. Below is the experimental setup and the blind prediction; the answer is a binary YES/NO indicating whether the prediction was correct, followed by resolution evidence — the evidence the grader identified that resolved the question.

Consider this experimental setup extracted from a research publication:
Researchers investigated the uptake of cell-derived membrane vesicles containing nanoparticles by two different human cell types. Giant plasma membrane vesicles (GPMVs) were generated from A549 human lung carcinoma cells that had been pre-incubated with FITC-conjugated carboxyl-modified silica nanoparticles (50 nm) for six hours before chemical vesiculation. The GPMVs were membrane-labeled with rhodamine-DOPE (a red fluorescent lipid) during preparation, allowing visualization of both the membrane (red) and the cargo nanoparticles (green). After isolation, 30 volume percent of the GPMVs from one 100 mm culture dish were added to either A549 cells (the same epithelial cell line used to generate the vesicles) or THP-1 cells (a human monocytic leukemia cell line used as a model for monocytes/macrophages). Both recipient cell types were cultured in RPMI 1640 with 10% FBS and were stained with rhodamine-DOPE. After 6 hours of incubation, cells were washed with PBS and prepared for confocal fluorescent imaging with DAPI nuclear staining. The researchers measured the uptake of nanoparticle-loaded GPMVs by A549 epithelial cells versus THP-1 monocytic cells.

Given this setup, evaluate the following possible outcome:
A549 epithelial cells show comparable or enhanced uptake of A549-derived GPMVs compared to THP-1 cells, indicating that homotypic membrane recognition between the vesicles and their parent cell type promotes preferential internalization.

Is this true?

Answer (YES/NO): NO